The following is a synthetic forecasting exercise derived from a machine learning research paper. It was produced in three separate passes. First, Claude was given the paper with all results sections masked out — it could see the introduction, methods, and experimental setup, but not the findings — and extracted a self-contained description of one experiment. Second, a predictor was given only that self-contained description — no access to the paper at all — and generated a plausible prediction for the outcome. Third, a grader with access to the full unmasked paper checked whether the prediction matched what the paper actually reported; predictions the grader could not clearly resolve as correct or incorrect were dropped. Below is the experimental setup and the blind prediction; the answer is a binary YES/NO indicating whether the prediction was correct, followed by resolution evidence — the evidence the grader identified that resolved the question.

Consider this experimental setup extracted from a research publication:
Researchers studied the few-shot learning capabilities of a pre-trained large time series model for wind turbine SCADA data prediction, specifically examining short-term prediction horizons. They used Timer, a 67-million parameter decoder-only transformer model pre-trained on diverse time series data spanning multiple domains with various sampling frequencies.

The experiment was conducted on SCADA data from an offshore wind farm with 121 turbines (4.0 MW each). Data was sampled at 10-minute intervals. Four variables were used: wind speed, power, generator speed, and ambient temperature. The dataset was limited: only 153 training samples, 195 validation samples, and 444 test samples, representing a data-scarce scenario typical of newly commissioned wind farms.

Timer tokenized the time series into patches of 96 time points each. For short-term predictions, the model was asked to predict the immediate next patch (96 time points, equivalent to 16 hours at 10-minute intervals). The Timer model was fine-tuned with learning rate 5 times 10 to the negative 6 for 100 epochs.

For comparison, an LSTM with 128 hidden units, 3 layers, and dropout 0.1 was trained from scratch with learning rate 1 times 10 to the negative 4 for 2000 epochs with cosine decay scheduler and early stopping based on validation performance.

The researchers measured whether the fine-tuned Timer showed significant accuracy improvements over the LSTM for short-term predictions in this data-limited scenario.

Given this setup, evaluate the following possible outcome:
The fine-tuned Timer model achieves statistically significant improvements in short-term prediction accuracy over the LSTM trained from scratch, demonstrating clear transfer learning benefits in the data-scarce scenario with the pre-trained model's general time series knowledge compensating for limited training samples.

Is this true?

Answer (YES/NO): NO